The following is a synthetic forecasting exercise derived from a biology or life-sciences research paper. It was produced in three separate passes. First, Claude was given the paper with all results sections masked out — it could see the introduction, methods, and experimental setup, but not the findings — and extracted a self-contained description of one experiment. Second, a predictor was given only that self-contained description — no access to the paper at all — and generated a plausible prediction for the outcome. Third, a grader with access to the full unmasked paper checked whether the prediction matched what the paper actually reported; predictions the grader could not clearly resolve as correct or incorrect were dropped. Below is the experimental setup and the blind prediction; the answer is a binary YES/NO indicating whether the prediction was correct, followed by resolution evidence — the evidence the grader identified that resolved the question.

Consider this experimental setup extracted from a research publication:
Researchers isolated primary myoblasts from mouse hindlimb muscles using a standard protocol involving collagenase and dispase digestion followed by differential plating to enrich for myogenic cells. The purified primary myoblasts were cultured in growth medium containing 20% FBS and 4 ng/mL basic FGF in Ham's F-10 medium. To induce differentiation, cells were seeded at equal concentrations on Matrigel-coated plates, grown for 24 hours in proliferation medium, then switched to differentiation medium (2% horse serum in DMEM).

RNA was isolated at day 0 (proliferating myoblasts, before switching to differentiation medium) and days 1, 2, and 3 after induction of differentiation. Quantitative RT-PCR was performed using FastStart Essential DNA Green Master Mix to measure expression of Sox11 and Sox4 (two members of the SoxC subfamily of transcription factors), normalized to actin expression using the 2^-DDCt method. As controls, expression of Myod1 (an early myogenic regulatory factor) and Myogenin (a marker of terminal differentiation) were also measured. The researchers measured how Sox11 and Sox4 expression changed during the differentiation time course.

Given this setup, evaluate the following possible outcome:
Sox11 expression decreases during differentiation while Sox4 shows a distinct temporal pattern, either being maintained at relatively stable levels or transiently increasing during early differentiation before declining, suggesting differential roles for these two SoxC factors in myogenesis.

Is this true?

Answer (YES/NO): NO